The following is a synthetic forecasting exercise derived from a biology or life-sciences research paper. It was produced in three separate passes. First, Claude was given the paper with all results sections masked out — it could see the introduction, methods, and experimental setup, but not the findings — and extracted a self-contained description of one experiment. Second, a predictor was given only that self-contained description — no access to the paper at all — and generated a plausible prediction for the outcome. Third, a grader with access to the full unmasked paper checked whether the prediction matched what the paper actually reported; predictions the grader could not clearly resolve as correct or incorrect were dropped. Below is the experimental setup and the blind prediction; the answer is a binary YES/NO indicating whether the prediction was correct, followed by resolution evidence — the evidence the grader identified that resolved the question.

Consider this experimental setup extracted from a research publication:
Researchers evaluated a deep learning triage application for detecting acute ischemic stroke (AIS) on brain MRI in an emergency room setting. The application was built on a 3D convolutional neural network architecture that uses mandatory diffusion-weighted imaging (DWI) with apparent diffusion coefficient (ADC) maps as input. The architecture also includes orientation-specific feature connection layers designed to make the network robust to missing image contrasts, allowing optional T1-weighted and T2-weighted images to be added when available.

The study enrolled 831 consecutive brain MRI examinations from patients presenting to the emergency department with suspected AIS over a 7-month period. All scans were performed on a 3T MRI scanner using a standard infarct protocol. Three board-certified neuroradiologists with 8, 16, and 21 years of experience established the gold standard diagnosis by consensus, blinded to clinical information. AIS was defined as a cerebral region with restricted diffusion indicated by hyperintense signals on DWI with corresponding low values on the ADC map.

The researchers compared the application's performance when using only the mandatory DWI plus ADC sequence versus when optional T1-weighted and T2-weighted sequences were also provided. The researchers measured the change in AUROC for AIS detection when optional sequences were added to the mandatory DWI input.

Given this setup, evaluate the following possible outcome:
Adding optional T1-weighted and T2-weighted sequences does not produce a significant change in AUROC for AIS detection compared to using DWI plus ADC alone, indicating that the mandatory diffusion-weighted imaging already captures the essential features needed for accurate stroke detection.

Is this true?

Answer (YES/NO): NO